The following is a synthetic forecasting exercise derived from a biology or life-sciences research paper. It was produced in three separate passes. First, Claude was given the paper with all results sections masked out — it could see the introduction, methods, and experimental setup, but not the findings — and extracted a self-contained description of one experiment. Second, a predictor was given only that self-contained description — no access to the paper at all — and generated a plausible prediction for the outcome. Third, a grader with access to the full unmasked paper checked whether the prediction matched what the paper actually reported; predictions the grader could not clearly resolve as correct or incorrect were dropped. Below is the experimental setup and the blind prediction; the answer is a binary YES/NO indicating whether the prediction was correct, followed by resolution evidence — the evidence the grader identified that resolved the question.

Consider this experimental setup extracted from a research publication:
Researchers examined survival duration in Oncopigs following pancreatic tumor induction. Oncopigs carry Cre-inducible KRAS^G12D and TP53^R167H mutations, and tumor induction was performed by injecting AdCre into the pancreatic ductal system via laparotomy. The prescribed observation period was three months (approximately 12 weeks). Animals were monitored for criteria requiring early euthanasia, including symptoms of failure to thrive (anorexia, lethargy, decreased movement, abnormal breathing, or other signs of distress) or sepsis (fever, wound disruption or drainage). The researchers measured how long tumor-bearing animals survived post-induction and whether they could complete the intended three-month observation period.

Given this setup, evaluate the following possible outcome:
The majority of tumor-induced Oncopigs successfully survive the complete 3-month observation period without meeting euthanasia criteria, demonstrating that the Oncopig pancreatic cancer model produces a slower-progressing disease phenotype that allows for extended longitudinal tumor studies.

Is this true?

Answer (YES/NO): NO